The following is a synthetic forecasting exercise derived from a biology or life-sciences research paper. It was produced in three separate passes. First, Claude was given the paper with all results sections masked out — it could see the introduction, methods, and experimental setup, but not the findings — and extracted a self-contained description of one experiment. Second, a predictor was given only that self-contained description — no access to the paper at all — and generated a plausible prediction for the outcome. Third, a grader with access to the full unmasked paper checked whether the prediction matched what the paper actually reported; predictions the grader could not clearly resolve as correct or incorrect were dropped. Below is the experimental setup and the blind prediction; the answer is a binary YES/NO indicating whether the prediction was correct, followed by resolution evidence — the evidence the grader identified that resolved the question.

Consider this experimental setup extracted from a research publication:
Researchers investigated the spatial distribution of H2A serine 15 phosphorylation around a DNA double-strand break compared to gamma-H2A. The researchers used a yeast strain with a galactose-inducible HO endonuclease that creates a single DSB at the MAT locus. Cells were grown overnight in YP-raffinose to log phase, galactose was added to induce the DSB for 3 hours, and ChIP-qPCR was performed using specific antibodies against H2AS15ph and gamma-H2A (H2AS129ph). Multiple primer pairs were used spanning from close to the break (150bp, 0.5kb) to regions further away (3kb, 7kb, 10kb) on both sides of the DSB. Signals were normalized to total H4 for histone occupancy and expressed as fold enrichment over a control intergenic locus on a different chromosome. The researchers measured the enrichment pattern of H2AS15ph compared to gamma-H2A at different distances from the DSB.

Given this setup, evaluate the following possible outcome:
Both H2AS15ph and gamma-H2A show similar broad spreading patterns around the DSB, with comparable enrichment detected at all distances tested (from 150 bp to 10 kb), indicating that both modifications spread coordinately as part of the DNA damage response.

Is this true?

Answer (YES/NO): NO